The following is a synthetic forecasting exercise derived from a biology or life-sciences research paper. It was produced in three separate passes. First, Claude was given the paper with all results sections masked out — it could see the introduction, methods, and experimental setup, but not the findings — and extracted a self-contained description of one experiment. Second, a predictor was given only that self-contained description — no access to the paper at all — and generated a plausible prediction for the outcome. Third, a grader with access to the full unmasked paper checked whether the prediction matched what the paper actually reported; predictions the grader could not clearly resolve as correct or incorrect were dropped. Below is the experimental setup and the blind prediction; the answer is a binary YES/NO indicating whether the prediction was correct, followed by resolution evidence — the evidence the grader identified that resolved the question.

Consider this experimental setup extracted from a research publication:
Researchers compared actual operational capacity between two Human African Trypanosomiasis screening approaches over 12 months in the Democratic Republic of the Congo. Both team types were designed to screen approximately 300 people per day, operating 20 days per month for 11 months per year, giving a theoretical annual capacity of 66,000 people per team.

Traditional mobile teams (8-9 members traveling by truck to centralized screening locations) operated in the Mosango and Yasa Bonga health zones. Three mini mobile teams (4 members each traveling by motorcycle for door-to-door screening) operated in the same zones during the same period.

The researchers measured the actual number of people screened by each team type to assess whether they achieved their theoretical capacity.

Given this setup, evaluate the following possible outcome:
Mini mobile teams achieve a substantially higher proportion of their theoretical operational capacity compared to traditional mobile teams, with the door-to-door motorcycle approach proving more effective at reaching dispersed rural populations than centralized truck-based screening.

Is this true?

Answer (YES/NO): NO